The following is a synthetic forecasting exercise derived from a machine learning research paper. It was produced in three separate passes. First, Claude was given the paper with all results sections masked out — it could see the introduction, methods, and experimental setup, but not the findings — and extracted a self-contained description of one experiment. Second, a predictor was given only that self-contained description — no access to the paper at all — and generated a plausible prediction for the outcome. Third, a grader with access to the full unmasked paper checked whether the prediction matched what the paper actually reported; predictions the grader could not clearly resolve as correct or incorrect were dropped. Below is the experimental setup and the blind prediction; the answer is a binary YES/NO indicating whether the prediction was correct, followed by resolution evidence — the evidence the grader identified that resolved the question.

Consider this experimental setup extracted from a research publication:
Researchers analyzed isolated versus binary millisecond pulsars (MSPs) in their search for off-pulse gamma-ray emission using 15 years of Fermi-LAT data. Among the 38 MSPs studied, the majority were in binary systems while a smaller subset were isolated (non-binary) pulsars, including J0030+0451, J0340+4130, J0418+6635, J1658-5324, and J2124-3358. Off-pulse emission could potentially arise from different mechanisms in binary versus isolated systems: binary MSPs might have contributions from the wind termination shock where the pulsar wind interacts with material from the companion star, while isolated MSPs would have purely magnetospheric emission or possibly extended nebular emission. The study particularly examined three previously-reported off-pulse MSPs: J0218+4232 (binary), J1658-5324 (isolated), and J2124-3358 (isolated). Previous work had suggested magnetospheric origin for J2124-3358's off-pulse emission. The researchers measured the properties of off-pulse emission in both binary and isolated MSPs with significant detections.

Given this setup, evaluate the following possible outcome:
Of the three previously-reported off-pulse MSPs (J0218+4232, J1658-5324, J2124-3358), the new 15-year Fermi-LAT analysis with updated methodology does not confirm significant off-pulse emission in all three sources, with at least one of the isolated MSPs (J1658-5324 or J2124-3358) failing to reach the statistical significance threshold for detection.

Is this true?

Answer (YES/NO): NO